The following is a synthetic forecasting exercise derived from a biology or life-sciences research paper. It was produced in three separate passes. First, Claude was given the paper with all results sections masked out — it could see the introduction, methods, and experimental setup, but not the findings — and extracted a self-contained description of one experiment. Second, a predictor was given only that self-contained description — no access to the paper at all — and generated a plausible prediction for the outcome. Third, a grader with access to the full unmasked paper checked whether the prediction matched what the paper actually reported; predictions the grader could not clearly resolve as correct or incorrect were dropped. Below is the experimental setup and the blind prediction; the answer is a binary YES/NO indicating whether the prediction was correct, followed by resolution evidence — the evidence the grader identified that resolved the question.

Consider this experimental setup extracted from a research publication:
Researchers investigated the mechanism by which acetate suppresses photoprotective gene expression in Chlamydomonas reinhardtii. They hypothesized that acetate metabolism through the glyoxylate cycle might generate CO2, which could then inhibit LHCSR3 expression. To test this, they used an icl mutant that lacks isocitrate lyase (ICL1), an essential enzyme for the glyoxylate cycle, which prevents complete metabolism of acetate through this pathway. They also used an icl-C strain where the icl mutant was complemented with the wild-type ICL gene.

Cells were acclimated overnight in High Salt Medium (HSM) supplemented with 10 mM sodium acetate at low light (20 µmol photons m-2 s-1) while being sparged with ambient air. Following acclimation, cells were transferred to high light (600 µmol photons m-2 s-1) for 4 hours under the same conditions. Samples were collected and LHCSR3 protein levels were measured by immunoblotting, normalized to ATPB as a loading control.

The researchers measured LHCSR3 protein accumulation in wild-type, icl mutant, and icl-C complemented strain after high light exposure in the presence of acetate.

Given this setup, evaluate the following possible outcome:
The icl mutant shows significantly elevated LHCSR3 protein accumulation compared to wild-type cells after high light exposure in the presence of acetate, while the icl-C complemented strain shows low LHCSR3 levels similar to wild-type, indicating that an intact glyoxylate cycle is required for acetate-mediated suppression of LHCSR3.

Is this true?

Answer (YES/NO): YES